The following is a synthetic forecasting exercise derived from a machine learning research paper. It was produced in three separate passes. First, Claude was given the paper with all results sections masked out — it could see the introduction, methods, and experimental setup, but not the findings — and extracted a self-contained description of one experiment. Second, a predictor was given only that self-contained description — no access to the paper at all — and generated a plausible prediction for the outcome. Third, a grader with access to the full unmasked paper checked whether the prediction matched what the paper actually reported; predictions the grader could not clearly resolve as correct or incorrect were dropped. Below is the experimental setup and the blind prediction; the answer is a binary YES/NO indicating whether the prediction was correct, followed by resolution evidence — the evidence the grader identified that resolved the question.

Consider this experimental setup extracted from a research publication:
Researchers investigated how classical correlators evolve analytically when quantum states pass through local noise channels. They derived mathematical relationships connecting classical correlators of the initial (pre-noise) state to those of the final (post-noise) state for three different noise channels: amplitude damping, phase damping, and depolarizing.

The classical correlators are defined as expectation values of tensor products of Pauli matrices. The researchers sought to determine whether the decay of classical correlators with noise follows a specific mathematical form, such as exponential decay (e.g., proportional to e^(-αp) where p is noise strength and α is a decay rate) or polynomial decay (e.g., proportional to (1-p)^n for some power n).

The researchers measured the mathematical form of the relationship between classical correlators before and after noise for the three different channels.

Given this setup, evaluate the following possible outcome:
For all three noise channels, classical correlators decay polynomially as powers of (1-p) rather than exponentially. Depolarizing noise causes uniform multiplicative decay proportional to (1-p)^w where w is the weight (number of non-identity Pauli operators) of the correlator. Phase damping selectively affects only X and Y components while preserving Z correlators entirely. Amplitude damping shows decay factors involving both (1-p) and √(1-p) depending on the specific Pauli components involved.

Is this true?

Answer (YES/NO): NO